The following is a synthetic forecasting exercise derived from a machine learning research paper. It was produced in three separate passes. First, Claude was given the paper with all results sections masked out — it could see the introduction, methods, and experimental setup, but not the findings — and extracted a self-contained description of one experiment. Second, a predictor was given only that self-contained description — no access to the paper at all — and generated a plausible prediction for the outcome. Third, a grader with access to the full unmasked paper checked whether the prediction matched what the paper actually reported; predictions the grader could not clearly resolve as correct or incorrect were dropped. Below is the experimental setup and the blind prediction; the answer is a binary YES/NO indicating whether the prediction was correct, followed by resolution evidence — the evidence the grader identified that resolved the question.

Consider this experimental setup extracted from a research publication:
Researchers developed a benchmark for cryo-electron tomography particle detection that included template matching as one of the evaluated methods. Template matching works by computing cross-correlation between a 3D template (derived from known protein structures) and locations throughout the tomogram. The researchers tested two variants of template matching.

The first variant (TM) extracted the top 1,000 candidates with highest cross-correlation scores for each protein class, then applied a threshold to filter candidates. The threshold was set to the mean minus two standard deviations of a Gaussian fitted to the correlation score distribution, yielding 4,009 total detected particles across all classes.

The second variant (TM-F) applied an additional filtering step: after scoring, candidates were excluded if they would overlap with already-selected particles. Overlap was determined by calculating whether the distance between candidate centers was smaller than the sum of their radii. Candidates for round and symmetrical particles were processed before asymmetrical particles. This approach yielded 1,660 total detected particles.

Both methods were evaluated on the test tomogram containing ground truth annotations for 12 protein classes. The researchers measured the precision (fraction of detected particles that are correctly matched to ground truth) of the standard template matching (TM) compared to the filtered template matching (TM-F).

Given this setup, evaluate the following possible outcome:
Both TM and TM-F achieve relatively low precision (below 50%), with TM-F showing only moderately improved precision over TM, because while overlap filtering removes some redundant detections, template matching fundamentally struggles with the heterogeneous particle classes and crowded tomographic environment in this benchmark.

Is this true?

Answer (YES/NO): NO